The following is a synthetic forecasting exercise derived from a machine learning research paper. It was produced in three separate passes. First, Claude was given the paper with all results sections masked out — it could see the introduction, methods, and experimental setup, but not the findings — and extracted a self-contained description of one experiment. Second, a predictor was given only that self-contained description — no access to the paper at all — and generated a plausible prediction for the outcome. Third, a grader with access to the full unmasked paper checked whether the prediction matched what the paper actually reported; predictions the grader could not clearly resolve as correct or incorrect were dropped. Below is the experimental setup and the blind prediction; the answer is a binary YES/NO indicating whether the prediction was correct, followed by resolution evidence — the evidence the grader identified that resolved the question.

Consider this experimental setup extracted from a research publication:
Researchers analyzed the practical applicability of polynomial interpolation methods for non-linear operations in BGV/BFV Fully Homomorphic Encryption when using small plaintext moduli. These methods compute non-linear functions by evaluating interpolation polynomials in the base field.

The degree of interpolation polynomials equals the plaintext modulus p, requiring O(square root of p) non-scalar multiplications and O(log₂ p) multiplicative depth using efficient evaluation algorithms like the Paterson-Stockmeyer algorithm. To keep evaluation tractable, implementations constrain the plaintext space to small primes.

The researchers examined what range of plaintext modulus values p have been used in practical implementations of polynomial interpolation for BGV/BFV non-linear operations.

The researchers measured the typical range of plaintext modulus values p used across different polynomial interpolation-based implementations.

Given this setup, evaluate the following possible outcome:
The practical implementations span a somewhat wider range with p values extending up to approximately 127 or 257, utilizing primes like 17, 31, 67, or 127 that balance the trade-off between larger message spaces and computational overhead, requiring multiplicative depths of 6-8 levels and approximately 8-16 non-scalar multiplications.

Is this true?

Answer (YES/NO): NO